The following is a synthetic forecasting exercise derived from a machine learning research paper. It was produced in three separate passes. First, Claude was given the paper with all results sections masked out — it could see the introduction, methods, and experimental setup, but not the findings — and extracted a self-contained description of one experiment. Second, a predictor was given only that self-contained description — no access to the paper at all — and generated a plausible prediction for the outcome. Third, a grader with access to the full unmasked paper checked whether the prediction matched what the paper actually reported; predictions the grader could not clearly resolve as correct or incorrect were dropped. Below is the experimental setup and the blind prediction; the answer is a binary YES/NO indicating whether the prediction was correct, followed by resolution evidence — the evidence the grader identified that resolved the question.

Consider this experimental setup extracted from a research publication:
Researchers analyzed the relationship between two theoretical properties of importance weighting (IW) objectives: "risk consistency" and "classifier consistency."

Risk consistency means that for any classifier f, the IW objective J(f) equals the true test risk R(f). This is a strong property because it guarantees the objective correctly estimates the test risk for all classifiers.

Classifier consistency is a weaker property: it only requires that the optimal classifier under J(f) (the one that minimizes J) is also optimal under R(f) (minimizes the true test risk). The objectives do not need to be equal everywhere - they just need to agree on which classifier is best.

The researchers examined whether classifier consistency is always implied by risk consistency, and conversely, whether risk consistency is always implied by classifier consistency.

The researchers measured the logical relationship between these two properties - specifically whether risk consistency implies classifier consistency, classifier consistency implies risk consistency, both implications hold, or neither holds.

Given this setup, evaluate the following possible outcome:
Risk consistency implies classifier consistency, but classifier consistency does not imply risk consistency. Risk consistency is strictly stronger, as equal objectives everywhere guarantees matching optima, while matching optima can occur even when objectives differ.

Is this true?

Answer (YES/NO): YES